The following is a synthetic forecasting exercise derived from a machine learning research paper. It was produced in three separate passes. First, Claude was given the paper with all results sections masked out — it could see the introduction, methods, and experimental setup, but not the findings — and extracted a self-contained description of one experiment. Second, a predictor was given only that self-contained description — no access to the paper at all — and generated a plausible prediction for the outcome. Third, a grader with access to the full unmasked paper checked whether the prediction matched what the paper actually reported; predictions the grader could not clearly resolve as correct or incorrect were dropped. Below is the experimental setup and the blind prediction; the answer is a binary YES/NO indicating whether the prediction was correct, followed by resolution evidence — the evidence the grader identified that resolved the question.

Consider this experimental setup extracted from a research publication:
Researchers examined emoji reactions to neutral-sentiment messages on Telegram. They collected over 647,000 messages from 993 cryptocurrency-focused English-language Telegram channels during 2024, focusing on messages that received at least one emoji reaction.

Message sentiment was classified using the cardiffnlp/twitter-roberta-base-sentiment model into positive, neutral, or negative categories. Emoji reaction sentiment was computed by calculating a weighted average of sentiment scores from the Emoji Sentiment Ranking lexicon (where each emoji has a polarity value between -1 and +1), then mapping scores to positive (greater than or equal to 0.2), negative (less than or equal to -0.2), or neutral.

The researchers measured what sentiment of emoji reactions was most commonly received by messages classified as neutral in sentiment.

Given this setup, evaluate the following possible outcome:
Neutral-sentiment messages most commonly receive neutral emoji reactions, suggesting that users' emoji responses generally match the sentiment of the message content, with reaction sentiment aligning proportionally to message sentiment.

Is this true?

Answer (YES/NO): NO